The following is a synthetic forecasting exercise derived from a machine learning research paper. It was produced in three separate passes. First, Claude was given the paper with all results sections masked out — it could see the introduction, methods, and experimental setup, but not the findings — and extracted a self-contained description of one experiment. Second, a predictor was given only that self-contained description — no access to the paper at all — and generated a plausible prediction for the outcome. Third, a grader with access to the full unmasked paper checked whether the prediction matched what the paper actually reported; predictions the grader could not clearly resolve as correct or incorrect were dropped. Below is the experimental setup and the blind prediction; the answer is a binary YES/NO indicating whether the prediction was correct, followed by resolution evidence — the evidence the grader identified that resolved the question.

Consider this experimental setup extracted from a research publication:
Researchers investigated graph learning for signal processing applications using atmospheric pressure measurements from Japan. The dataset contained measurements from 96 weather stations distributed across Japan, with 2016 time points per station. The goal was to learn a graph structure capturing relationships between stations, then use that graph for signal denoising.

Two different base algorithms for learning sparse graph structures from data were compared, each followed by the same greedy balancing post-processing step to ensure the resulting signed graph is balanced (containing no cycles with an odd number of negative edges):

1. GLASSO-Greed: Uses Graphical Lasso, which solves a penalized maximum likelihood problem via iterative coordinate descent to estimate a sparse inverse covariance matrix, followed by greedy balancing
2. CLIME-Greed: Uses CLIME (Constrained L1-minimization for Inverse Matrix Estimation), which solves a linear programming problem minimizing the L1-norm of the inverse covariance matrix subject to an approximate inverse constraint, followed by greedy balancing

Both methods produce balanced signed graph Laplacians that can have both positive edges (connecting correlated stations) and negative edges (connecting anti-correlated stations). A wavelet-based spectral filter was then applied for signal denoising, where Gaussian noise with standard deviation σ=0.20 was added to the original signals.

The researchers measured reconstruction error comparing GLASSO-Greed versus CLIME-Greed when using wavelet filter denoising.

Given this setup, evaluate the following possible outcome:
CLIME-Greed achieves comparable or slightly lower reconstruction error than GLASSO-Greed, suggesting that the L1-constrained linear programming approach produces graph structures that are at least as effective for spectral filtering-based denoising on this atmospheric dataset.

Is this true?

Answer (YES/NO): NO